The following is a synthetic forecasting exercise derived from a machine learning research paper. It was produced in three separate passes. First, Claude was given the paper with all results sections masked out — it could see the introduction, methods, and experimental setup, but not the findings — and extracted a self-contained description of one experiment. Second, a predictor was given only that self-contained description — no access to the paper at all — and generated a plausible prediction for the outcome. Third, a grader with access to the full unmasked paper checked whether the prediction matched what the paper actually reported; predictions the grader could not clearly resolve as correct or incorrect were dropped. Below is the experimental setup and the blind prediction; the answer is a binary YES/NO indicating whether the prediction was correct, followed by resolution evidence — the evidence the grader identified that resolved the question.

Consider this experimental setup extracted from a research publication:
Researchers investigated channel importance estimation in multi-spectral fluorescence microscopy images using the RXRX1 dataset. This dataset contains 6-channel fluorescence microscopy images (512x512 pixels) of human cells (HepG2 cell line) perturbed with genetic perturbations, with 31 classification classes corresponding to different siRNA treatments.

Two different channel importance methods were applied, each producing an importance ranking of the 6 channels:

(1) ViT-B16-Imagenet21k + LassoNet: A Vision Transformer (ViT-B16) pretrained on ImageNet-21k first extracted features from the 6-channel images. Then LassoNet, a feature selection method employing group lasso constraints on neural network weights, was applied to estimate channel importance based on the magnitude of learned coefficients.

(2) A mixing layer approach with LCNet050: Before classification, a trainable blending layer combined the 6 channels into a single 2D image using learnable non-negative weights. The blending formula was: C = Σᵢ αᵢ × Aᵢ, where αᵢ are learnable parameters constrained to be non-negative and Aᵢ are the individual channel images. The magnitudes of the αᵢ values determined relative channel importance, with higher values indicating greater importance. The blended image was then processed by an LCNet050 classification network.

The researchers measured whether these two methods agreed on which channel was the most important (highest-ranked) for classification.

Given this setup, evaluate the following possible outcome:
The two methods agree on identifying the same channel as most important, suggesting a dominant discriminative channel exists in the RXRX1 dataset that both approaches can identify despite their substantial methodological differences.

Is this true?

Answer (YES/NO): NO